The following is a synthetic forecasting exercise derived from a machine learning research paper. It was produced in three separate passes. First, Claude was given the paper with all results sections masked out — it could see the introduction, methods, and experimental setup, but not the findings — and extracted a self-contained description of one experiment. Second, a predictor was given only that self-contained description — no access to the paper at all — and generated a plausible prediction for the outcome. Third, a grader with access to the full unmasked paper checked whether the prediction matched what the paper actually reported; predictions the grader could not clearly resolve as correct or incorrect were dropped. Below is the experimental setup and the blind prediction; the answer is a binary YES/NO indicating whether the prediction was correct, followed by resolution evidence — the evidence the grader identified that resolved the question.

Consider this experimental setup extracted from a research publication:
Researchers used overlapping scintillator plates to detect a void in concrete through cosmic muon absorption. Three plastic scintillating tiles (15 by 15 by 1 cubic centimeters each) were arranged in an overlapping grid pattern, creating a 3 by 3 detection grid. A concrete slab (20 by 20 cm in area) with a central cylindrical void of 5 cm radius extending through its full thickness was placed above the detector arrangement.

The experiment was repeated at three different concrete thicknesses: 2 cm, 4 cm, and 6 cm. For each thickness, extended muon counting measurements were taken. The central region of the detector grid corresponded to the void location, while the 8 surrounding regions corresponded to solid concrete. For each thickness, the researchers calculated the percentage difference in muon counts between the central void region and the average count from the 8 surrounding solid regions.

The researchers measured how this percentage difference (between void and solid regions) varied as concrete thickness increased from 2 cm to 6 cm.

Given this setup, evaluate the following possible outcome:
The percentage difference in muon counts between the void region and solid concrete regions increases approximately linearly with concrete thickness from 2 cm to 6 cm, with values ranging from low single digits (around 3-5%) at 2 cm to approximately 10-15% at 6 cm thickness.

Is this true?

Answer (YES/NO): NO